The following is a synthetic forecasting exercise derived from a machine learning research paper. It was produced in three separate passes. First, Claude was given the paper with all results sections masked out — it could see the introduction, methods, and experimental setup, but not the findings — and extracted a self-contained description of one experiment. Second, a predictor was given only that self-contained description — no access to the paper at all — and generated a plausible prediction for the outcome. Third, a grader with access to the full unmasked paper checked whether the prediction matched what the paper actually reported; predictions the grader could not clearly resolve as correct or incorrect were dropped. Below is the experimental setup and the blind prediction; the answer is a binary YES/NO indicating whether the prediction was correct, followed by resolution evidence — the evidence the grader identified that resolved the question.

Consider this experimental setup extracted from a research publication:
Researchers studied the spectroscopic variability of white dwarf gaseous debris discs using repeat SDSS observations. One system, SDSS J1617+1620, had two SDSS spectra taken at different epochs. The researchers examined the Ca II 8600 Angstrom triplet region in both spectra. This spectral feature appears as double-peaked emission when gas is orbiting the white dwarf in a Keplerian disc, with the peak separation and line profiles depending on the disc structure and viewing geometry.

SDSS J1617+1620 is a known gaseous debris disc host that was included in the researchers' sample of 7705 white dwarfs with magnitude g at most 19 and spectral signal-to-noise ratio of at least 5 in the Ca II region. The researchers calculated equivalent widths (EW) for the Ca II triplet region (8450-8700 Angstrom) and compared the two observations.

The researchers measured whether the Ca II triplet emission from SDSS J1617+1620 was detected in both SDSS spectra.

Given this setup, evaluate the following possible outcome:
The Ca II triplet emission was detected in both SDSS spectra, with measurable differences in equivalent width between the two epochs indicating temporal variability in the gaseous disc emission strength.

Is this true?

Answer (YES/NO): NO